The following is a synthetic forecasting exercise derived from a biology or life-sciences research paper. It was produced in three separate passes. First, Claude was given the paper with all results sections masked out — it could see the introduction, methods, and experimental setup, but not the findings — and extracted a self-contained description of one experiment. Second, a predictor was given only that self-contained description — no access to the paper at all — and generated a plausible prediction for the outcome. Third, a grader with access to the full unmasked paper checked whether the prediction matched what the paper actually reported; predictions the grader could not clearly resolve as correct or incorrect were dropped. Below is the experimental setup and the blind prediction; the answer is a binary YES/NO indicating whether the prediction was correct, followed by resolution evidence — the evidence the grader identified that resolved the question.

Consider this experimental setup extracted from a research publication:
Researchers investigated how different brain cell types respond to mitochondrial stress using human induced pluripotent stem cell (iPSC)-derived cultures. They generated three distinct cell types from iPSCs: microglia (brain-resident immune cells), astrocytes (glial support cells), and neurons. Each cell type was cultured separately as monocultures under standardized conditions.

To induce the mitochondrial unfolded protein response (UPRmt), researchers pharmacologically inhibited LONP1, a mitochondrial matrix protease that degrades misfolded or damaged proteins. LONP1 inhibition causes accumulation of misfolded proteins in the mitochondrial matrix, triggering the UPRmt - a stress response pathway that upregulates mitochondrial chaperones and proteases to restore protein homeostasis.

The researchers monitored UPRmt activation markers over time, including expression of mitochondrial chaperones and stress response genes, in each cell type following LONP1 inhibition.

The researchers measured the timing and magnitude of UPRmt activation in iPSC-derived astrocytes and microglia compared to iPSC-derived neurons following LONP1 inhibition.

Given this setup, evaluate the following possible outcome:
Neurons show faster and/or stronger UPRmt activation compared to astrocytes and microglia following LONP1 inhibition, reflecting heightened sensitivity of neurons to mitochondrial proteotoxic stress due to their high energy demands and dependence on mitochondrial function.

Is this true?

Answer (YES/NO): NO